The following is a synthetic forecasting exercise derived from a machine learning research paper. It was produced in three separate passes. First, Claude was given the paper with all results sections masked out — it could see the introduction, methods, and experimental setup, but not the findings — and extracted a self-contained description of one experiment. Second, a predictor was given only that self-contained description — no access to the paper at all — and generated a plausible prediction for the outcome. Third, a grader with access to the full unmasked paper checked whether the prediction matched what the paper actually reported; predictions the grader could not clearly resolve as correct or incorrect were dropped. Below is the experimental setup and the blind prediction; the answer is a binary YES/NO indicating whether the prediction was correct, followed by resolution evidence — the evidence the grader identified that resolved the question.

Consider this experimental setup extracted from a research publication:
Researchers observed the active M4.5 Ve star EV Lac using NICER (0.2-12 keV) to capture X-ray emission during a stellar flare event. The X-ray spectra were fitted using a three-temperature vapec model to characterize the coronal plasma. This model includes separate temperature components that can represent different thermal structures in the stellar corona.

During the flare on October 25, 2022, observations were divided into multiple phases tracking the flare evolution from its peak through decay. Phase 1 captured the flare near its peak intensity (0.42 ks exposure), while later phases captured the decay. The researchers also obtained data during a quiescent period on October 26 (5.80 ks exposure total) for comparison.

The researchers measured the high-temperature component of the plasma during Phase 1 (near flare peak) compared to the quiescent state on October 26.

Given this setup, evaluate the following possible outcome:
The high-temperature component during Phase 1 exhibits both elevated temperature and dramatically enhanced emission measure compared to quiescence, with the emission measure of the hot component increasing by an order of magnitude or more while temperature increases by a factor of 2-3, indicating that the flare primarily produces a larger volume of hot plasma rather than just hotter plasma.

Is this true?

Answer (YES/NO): NO